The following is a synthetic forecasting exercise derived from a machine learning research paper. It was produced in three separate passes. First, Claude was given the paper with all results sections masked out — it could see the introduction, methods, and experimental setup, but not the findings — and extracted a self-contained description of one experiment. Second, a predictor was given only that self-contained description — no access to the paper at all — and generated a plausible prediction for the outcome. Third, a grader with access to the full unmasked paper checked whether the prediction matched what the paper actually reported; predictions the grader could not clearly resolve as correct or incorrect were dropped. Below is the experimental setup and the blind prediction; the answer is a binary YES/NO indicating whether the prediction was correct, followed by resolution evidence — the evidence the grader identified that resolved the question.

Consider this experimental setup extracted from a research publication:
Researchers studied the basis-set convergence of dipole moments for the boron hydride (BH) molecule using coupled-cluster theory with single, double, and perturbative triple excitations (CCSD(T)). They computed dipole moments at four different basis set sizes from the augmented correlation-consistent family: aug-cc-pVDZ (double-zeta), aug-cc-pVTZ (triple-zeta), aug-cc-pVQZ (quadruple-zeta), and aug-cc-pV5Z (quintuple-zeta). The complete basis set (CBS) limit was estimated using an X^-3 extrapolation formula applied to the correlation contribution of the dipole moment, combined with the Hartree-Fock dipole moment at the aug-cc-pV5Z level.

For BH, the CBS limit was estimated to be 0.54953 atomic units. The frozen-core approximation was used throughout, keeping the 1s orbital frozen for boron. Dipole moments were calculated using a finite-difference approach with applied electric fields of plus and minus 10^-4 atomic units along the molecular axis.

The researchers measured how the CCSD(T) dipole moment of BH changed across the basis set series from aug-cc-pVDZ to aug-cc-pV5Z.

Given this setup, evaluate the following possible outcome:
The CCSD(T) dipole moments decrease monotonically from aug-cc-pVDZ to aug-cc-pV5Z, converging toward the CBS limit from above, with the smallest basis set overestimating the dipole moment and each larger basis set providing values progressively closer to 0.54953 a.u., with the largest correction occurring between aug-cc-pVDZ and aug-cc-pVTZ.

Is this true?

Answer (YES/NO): NO